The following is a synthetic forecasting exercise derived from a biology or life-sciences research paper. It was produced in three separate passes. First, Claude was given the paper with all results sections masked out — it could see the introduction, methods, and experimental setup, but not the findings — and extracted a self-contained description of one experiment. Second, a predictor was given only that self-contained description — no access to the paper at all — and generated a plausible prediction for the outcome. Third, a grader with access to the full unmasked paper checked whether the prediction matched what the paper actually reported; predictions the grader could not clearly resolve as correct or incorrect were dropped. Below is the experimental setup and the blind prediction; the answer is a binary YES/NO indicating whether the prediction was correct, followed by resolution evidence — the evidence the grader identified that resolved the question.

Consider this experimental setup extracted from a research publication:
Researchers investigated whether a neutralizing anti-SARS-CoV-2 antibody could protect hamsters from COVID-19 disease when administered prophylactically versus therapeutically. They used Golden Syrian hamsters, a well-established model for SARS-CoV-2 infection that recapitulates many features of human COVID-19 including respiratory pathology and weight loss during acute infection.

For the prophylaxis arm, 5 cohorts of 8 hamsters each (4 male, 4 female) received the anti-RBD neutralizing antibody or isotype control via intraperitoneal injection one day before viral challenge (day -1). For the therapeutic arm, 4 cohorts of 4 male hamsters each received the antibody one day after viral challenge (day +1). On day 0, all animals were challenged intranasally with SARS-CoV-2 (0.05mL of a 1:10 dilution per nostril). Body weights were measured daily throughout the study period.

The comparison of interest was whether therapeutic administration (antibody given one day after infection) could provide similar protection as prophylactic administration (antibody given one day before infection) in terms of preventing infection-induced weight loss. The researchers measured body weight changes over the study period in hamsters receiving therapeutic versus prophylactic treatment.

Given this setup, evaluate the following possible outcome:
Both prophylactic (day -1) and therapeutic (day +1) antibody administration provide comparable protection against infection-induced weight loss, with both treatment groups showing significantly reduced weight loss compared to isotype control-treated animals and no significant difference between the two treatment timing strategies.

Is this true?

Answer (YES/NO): NO